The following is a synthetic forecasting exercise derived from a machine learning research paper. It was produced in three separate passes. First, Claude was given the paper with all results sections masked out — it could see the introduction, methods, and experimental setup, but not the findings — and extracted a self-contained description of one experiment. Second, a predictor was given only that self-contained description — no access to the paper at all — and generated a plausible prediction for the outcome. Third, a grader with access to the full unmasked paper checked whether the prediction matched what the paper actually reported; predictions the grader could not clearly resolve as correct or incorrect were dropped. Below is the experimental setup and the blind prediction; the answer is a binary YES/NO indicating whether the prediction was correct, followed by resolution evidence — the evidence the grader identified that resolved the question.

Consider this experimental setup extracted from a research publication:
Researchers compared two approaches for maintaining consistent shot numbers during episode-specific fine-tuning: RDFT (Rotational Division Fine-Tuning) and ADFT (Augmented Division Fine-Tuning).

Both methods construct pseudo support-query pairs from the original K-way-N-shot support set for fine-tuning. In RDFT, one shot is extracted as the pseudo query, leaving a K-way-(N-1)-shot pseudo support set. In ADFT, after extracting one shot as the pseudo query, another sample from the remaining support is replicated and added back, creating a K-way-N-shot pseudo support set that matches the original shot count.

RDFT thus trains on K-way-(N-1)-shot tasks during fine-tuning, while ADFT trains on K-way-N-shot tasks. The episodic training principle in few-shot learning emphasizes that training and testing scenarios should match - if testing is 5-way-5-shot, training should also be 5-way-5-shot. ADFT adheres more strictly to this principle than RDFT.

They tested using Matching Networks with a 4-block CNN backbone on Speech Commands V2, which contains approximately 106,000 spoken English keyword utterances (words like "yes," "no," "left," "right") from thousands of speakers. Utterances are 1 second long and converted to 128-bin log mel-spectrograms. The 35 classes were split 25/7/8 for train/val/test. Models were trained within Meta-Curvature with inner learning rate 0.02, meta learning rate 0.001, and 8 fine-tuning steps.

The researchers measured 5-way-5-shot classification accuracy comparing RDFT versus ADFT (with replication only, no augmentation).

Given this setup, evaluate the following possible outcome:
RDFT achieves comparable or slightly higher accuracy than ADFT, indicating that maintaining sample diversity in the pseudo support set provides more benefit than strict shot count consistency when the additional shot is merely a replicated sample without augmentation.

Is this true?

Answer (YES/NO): NO